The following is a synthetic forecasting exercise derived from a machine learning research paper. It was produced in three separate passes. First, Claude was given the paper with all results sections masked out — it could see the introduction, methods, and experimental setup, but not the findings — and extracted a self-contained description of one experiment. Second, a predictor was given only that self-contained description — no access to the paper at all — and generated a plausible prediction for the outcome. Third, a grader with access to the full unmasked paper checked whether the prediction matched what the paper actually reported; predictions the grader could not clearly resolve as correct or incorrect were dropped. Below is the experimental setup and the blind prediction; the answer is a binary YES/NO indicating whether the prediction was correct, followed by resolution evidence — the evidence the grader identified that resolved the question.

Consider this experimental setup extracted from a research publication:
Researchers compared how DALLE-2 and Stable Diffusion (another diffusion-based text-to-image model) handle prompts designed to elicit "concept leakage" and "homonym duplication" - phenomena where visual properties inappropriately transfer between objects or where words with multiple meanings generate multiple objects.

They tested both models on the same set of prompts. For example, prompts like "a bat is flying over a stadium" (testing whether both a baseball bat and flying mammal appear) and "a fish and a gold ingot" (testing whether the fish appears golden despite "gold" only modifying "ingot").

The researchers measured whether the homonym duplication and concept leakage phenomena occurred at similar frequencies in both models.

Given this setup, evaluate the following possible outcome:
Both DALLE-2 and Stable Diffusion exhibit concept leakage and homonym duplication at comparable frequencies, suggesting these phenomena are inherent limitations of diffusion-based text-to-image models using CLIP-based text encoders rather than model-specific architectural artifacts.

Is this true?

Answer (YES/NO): NO